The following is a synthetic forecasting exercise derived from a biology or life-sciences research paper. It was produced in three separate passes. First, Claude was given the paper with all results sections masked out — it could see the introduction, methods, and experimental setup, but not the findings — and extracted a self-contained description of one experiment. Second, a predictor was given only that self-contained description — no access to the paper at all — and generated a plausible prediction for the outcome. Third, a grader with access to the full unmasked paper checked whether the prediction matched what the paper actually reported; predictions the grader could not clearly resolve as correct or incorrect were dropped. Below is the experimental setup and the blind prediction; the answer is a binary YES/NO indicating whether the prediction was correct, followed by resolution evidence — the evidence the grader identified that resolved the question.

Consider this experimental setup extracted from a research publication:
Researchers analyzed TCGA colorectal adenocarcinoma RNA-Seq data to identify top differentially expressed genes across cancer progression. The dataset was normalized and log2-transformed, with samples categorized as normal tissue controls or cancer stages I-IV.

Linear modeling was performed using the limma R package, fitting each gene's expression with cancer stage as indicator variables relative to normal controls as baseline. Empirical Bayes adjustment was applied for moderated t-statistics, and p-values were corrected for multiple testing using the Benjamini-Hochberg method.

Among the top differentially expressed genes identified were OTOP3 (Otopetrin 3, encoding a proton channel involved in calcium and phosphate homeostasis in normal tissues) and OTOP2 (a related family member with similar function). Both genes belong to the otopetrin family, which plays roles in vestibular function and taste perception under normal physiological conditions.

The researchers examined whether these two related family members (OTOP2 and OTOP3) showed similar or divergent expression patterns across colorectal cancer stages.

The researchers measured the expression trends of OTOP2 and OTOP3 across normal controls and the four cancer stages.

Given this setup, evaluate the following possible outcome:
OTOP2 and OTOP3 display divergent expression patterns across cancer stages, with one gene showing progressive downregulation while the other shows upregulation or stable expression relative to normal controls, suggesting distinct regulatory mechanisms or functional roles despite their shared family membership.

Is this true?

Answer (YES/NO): NO